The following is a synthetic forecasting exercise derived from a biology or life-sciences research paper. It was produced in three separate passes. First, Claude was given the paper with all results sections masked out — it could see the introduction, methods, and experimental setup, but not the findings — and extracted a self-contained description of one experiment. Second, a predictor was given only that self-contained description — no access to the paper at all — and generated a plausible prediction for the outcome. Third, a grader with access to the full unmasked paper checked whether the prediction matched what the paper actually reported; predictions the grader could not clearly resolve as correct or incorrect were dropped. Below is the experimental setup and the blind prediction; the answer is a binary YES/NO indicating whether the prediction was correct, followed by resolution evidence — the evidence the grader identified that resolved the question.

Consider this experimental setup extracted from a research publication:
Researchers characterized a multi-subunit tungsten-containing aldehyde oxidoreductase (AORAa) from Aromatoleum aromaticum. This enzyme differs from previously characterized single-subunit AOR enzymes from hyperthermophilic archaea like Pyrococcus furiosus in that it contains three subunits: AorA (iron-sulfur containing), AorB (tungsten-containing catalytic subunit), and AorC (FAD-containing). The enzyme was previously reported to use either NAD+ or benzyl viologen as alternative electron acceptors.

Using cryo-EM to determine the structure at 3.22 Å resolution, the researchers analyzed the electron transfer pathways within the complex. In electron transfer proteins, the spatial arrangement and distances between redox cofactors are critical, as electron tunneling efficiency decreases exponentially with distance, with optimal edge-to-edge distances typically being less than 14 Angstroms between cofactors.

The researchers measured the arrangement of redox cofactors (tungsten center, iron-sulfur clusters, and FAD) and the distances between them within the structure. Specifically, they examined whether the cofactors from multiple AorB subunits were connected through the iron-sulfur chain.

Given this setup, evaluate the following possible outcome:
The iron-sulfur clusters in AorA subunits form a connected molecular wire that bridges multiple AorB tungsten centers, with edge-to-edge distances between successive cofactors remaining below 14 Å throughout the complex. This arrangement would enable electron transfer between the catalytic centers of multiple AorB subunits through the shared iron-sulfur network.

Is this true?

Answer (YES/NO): YES